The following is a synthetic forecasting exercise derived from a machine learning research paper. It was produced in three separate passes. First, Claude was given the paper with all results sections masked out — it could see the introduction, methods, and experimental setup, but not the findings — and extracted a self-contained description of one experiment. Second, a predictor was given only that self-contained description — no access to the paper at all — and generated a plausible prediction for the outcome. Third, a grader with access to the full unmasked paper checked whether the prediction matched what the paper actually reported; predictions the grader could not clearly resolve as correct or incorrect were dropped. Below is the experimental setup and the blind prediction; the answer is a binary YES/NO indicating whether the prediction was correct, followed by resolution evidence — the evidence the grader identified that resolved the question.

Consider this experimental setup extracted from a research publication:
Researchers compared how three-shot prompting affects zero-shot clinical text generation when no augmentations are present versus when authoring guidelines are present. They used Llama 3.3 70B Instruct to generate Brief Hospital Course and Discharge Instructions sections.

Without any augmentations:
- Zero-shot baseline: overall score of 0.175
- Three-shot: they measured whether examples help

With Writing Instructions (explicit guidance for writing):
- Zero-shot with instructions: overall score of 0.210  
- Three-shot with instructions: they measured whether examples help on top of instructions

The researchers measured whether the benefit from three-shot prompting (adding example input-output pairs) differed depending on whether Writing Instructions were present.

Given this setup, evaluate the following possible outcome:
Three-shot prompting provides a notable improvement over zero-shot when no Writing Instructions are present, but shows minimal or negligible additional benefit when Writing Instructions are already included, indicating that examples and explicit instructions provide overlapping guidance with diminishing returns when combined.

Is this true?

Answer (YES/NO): YES